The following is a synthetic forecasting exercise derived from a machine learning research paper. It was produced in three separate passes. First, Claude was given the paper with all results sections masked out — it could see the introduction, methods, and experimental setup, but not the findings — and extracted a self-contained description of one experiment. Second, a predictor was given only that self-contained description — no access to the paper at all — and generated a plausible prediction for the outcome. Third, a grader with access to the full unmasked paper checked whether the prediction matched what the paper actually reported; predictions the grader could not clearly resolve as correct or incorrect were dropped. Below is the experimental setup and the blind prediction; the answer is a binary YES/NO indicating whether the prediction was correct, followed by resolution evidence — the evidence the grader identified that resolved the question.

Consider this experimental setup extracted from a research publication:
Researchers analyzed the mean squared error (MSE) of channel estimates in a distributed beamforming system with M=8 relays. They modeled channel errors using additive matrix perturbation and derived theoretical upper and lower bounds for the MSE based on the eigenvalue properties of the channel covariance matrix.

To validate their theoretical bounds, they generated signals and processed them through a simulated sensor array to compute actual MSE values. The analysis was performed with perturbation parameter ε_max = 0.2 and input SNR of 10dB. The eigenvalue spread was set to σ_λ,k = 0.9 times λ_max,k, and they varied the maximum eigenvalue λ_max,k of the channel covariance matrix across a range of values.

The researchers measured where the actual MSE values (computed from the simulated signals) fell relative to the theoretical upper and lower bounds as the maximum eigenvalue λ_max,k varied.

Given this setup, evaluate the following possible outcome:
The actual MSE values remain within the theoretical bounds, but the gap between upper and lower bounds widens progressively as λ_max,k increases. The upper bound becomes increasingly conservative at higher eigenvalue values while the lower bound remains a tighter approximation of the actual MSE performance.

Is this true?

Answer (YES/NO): NO